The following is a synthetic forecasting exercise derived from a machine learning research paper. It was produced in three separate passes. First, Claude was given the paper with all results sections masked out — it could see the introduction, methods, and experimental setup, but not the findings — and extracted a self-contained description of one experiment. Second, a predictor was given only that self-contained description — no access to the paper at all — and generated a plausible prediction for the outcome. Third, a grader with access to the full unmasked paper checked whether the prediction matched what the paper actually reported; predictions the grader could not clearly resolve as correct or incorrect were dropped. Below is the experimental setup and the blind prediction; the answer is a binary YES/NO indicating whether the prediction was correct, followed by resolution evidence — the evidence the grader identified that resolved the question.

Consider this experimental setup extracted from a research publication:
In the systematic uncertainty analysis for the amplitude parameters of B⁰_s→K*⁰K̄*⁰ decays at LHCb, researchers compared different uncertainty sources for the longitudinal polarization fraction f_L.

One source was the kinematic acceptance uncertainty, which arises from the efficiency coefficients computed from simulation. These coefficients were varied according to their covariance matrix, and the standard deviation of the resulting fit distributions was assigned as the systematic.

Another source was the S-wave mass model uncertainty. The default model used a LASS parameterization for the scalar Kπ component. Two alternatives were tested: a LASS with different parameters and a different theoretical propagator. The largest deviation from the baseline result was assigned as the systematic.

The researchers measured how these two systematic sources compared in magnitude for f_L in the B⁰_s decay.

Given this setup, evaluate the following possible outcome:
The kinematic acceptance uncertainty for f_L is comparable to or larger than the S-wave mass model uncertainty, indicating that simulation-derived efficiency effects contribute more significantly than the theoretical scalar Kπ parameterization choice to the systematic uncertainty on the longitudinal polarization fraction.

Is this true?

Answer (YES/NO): NO